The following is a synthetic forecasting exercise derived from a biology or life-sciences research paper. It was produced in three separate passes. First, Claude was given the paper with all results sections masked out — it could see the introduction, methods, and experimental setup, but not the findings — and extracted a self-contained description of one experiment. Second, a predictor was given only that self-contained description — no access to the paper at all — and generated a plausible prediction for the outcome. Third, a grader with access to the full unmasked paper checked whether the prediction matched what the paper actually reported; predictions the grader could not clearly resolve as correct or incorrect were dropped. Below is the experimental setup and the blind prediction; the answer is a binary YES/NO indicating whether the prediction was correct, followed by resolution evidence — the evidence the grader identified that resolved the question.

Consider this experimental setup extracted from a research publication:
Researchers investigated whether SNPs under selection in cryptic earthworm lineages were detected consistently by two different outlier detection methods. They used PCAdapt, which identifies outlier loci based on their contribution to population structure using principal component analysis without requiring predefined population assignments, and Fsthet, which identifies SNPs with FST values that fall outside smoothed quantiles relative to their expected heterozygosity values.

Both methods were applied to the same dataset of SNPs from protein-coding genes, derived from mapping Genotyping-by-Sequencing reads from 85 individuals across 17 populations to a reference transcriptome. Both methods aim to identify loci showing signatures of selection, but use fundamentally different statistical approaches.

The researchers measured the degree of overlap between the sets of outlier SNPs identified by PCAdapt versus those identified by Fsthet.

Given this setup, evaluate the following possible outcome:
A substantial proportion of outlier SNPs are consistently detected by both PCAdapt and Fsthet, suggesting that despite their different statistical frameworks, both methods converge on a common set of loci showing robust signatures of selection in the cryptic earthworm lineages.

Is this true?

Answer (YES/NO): NO